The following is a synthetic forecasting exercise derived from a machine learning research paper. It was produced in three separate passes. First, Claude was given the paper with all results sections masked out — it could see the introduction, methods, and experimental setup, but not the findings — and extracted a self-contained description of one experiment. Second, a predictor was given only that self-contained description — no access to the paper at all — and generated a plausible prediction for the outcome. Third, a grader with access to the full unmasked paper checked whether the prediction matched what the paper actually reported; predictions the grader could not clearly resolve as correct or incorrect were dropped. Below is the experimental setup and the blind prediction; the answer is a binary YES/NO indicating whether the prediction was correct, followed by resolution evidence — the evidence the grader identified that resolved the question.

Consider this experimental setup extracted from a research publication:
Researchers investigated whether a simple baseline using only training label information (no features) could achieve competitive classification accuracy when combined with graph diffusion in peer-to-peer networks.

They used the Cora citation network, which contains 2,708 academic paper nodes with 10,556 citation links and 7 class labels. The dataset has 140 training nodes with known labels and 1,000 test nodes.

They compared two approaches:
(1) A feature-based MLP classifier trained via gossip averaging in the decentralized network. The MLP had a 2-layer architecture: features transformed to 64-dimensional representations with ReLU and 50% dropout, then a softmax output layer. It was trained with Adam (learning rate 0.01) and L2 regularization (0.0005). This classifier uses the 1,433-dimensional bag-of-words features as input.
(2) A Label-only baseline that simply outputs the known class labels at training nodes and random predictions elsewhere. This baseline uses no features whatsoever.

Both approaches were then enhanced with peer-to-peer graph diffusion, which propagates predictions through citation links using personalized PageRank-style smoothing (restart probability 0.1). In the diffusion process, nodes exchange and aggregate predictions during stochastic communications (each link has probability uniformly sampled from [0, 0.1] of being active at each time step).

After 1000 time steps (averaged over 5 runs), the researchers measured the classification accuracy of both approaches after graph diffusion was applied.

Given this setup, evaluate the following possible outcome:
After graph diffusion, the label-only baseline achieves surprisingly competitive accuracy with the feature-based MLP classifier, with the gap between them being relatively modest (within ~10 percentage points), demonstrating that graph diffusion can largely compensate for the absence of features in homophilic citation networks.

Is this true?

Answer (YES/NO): YES